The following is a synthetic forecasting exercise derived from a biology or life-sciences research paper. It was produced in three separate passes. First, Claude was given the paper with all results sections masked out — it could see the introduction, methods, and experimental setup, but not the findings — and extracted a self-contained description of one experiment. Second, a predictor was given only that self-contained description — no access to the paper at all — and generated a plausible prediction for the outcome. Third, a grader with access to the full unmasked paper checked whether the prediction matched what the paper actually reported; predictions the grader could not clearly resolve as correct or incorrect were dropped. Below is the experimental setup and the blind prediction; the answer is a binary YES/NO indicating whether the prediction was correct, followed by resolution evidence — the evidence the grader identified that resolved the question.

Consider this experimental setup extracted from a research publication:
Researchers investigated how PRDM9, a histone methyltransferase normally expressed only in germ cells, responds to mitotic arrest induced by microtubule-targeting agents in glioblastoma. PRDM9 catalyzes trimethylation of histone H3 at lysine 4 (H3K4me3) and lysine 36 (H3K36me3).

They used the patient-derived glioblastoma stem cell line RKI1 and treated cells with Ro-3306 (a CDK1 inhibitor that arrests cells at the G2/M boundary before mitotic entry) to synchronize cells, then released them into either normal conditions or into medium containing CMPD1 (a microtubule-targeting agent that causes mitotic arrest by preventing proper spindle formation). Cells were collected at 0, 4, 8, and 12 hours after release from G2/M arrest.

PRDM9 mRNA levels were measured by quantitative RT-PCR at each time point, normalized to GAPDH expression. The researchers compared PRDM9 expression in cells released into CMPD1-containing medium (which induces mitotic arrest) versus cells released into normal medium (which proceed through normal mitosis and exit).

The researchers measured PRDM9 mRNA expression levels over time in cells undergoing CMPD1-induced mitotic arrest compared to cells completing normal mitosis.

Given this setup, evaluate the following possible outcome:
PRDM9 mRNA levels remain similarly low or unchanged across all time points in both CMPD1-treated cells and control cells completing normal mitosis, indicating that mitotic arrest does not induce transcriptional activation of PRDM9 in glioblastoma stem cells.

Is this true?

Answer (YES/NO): NO